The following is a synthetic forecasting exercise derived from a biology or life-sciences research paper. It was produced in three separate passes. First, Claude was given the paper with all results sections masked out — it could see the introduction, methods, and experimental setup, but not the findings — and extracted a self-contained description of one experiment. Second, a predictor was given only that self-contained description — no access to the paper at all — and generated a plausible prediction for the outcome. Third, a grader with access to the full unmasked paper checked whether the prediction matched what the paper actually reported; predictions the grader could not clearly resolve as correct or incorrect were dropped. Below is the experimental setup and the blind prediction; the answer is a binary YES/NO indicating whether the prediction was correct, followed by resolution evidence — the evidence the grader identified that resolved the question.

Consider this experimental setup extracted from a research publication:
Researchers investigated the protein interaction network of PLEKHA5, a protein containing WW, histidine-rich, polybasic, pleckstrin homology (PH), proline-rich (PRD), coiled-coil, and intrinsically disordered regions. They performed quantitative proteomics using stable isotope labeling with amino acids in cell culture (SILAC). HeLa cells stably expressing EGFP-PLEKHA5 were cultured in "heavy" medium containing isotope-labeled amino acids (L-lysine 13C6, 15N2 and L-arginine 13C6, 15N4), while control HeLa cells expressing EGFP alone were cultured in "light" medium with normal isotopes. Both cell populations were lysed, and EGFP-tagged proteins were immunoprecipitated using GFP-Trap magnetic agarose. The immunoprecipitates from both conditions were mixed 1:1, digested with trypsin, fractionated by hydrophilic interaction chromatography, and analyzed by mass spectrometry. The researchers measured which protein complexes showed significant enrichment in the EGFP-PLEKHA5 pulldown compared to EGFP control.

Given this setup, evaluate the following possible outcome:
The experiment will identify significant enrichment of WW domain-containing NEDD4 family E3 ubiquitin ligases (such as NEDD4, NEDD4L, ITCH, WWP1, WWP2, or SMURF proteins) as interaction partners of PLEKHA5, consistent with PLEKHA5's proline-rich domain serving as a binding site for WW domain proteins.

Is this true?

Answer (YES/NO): NO